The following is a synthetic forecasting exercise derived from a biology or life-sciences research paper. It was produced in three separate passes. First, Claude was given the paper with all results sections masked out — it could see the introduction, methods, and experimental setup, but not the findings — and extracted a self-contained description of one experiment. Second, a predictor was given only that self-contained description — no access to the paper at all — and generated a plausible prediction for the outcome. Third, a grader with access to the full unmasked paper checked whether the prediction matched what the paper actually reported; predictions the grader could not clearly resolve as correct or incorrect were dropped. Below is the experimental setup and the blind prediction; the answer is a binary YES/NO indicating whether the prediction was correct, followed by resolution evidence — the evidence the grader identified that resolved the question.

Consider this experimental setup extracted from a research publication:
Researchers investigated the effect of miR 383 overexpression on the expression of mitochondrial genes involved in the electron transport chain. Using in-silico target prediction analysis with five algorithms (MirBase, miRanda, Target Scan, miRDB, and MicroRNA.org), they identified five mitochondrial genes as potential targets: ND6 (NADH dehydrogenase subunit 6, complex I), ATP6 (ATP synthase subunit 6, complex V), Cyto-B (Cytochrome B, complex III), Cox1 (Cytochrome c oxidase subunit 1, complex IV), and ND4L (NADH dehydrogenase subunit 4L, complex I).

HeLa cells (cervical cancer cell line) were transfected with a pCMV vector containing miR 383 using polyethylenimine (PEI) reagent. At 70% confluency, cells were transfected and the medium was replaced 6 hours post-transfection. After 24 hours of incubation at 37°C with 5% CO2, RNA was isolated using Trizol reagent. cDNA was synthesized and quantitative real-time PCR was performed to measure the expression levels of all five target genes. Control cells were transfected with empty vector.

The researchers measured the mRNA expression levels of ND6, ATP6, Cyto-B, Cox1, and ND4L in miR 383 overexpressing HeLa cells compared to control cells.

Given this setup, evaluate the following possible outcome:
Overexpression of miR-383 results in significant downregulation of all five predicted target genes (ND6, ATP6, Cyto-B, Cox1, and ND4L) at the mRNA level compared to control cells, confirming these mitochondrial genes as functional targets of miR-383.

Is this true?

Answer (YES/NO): YES